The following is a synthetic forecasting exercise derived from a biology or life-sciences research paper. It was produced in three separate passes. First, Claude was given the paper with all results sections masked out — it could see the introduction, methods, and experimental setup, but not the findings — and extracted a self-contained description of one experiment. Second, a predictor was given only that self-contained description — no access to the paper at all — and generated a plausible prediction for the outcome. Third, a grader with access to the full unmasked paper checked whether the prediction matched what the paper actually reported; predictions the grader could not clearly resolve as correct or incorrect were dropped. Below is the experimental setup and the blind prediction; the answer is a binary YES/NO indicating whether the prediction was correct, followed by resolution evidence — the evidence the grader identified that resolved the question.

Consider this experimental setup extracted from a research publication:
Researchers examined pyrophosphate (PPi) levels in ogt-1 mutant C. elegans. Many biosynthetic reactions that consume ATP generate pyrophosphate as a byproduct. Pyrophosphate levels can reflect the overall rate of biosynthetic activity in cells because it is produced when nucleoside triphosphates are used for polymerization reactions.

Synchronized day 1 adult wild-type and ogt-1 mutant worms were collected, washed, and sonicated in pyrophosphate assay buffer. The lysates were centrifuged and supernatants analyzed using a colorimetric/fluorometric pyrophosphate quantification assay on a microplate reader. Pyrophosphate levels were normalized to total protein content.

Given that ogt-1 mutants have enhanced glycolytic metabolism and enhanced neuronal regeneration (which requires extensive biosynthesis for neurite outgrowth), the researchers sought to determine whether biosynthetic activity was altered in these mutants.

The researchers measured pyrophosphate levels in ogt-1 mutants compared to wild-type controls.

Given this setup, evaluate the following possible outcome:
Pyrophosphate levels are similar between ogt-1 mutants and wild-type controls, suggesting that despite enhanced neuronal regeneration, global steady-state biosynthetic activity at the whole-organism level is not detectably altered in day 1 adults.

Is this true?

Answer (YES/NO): YES